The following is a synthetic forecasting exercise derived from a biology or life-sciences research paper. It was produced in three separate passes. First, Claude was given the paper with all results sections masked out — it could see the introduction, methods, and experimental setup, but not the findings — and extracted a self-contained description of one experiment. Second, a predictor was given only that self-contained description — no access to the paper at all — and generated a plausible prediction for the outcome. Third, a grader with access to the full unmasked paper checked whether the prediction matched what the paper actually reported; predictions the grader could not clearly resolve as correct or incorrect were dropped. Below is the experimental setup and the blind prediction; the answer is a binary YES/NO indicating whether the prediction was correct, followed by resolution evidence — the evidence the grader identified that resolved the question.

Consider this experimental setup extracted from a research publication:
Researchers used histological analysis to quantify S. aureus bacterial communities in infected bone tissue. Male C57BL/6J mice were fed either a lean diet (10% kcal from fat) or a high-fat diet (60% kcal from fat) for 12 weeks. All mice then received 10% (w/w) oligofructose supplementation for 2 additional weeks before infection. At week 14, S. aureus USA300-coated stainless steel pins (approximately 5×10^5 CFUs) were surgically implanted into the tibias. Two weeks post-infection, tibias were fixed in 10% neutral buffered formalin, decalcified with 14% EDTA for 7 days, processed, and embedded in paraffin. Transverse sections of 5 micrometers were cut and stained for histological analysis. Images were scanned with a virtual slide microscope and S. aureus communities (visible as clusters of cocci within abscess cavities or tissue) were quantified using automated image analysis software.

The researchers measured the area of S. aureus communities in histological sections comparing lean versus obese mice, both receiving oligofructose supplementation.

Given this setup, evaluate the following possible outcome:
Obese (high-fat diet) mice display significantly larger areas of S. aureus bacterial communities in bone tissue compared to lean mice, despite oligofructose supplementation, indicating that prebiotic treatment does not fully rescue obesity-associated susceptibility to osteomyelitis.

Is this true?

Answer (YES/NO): NO